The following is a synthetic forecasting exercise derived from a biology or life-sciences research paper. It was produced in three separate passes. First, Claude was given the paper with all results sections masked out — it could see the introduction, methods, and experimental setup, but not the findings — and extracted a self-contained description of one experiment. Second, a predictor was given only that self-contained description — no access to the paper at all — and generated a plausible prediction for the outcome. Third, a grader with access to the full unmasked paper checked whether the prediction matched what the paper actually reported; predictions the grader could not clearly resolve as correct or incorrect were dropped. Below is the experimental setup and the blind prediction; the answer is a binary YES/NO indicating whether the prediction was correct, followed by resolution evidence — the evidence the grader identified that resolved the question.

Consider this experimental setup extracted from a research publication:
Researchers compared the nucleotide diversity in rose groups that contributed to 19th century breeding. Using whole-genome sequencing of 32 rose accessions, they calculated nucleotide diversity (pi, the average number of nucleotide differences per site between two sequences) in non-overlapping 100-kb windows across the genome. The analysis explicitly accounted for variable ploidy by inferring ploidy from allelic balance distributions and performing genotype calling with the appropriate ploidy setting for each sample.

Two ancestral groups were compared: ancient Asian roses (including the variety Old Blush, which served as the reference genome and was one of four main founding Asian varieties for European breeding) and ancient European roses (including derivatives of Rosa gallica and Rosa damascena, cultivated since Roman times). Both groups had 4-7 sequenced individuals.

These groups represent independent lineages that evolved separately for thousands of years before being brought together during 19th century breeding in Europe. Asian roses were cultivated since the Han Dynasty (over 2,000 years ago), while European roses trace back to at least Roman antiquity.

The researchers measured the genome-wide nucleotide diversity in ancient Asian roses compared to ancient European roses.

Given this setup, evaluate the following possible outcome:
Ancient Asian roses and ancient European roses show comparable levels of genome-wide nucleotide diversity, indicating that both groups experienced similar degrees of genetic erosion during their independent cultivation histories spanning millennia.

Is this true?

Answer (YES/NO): NO